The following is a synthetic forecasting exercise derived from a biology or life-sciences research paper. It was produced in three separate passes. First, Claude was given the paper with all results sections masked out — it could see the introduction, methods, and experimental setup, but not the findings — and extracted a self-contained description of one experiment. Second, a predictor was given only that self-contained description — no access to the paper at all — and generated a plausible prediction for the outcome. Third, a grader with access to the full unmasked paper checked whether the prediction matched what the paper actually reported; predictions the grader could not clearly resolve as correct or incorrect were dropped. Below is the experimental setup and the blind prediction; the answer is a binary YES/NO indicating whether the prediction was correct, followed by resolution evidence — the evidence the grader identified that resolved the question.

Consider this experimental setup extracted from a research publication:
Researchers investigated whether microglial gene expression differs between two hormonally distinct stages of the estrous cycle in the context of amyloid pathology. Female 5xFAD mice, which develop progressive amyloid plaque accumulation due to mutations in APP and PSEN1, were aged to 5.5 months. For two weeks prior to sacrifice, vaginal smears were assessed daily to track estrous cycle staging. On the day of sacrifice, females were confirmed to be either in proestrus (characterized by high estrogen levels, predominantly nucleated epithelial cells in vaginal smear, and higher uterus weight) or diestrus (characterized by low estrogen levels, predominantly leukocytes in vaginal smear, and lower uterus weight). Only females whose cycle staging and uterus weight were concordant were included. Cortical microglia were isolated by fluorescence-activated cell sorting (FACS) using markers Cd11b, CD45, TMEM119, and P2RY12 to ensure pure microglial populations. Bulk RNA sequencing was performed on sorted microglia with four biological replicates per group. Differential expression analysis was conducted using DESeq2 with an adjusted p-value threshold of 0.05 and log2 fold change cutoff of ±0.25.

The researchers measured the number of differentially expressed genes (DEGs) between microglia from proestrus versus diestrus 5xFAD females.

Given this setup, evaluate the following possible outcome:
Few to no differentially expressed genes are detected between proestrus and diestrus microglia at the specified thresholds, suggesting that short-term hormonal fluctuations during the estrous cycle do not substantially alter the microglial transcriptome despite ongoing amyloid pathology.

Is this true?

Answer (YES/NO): YES